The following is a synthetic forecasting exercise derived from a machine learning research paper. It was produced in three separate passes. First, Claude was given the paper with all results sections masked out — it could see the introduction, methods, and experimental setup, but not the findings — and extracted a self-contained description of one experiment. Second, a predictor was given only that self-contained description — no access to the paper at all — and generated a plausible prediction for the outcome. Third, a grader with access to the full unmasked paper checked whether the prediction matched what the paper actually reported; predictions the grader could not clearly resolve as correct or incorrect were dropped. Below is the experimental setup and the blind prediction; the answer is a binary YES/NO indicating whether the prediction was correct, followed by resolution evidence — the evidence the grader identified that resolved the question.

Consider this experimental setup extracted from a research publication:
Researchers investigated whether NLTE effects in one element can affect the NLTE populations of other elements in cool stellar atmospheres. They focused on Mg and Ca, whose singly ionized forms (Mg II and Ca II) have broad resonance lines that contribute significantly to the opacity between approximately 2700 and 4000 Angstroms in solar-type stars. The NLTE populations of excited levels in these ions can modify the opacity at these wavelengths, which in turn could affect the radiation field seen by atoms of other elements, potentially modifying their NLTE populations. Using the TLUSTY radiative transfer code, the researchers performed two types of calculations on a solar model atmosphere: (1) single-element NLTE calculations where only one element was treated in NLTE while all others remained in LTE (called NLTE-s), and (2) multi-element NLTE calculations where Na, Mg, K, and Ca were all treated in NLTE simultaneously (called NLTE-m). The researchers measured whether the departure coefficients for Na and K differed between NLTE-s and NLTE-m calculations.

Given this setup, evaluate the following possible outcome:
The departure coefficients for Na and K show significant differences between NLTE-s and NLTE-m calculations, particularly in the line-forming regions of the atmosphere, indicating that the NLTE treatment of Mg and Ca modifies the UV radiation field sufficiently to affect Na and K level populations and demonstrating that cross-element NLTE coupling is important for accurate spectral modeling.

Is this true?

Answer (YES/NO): NO